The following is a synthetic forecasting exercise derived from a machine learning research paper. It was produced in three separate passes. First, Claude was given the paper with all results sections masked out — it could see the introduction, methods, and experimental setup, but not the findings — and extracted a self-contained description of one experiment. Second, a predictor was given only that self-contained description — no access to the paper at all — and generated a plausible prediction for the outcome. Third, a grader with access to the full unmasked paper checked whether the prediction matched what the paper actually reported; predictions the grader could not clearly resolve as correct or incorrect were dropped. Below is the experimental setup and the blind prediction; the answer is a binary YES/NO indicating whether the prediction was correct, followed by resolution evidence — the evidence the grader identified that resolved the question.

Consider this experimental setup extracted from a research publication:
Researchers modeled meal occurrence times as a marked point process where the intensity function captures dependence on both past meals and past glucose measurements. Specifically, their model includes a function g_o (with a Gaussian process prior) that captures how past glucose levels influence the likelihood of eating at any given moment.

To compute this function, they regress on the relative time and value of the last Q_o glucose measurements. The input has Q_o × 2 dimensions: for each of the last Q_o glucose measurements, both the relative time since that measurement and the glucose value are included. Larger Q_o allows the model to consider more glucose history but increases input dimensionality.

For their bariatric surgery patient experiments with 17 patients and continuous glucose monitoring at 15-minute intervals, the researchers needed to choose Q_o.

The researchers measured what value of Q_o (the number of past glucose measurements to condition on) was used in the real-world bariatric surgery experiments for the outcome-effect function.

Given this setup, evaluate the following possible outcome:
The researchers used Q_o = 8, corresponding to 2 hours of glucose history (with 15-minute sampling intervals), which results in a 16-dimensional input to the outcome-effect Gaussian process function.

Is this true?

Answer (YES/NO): NO